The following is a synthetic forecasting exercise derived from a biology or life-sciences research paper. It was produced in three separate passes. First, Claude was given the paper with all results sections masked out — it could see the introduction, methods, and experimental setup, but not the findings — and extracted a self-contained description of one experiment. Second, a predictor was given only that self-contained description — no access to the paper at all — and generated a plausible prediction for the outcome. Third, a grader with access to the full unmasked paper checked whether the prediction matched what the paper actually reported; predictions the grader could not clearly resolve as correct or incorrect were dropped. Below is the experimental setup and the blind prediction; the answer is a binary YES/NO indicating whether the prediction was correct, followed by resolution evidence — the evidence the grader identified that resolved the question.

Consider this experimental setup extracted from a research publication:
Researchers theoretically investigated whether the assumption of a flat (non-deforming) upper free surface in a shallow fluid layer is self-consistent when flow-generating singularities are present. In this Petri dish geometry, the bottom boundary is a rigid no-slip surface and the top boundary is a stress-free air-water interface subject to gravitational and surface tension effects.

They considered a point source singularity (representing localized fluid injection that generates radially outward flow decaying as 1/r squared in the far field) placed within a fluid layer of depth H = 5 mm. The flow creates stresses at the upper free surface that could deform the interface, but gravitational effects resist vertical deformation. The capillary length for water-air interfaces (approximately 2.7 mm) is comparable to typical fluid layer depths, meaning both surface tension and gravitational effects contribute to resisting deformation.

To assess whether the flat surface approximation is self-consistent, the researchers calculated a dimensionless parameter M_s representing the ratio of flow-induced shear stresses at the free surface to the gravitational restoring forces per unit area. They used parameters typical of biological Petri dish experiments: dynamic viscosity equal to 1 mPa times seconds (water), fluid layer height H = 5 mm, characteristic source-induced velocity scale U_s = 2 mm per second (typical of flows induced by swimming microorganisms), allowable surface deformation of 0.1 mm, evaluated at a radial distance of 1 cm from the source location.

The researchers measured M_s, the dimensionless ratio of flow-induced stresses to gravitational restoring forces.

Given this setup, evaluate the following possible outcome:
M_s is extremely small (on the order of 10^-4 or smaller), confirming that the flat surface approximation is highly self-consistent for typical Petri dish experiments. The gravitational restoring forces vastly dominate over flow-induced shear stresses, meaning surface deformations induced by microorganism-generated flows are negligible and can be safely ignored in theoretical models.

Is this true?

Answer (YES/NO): YES